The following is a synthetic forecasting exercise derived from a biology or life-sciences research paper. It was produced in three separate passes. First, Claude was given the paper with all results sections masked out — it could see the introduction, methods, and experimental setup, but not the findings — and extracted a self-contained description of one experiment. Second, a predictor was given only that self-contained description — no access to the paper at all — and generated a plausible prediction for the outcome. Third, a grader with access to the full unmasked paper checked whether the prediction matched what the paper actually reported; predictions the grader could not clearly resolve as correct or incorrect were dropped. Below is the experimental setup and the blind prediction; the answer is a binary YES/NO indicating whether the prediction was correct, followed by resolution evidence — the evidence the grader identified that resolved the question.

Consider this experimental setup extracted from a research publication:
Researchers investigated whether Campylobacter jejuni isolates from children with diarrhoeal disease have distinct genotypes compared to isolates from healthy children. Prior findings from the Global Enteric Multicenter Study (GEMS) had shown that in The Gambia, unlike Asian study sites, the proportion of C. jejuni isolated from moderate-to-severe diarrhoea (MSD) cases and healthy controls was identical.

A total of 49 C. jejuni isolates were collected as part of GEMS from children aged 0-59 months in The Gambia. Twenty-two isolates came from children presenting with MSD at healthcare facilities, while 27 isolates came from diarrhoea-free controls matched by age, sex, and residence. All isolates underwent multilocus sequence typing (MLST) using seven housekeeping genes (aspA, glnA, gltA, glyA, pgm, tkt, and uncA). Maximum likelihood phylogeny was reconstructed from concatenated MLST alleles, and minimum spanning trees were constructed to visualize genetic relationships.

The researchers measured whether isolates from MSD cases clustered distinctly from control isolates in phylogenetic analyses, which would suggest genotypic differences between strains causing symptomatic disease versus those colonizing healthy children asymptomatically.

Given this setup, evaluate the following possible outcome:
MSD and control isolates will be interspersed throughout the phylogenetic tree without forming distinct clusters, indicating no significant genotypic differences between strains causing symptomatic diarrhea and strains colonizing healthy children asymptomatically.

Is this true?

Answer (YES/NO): YES